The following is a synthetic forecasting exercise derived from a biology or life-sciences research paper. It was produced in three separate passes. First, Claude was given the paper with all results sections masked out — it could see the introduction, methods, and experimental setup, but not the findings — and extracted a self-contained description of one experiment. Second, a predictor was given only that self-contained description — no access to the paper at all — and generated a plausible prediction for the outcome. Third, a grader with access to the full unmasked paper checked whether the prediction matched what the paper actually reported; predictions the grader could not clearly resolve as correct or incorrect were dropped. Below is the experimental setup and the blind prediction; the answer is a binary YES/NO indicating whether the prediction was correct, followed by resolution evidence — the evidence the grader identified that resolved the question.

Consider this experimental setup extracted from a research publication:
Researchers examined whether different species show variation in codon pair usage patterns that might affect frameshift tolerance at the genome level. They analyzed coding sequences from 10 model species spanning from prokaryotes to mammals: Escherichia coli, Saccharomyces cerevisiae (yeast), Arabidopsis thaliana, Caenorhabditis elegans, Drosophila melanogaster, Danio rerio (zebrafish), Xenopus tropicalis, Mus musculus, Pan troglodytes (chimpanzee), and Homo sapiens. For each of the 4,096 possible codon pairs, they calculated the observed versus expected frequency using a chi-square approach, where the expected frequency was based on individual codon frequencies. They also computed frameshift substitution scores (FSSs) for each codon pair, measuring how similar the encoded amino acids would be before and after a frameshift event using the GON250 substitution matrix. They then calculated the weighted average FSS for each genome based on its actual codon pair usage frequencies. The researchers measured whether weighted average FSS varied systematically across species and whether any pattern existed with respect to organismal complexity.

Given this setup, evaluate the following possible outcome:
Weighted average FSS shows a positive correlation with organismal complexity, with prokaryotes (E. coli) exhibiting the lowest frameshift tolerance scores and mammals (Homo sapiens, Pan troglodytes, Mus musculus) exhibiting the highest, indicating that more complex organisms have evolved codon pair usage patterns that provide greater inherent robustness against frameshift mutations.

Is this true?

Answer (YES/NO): NO